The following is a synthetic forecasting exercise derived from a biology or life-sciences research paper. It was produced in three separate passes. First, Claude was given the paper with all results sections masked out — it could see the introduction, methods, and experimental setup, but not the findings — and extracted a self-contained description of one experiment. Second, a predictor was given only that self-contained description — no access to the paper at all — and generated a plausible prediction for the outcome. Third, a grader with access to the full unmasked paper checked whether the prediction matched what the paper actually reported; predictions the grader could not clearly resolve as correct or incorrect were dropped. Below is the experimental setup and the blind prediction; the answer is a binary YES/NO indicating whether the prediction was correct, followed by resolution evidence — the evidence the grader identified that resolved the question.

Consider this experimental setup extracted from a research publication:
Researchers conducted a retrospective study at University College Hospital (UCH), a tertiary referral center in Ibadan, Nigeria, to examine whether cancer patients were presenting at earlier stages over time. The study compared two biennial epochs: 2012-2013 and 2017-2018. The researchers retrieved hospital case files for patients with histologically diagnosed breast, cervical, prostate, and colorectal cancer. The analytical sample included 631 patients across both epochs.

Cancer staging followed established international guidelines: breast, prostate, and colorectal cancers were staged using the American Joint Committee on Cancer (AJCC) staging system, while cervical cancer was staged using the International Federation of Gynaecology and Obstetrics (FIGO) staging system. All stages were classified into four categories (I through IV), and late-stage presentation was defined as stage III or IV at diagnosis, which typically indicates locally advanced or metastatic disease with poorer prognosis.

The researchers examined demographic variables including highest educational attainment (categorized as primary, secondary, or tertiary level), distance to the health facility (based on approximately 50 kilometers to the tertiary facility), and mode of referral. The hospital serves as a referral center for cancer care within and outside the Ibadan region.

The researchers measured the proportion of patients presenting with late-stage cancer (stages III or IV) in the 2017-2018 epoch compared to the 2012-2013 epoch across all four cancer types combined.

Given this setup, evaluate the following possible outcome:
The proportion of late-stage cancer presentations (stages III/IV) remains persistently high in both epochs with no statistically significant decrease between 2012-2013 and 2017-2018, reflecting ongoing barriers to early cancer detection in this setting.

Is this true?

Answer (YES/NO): YES